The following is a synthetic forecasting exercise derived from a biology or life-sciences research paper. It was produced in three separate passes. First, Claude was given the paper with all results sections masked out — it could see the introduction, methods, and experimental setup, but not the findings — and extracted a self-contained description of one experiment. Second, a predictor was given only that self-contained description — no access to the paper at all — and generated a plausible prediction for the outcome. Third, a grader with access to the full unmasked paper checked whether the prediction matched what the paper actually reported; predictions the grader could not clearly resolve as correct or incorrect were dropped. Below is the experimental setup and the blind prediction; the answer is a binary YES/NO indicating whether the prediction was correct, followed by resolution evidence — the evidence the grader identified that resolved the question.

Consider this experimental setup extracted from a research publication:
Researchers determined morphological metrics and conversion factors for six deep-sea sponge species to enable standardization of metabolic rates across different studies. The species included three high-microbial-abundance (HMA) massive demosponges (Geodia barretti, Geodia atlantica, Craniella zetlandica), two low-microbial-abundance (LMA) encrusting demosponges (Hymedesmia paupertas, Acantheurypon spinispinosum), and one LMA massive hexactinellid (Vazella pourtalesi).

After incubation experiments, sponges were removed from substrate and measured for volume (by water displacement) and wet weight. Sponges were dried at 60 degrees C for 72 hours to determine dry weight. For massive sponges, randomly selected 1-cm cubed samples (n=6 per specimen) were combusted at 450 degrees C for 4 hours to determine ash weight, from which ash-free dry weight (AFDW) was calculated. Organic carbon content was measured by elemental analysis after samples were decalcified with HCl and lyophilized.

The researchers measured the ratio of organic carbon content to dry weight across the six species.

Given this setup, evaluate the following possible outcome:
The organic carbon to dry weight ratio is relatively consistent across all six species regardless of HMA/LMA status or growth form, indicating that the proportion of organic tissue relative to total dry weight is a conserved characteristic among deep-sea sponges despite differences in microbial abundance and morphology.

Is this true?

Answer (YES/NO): NO